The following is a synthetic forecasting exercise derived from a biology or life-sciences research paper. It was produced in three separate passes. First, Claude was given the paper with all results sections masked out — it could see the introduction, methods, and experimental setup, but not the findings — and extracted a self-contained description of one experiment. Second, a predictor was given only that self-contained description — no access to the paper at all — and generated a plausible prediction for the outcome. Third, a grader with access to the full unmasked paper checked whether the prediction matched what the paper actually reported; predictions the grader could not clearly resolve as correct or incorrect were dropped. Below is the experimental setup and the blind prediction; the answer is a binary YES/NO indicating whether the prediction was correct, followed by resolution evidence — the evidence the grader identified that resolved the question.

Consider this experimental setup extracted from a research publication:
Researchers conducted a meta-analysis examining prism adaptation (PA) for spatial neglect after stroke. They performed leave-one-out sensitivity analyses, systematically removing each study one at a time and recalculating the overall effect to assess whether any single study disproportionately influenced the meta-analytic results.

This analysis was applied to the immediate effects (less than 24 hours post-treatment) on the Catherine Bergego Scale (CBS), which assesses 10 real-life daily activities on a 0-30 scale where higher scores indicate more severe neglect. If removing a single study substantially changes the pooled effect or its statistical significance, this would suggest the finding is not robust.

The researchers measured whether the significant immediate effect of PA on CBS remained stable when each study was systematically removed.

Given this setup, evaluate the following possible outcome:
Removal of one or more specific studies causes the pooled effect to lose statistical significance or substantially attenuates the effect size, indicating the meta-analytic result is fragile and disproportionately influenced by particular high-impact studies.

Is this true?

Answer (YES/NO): NO